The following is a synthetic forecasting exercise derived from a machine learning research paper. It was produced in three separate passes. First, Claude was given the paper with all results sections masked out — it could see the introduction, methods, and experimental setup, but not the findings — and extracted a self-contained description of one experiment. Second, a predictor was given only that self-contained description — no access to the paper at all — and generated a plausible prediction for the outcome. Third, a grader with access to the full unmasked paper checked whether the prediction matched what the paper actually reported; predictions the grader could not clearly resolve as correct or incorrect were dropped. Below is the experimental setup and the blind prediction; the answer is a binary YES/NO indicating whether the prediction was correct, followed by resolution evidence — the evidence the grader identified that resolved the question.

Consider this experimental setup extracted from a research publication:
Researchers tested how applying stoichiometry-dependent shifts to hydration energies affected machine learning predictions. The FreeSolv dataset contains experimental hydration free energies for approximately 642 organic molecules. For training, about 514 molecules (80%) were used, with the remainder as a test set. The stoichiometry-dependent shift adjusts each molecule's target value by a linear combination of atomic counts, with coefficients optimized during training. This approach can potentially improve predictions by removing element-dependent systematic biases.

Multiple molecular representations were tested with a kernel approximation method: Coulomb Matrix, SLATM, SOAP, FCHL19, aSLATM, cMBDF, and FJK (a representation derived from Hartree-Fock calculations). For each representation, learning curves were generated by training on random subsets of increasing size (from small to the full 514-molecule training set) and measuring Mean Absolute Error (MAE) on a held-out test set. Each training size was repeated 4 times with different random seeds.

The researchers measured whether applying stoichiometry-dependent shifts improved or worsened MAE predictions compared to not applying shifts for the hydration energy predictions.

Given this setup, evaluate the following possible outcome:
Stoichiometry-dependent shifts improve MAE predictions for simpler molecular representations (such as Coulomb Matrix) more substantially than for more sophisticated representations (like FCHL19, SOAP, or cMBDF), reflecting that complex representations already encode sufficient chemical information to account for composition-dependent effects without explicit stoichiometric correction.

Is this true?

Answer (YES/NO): NO